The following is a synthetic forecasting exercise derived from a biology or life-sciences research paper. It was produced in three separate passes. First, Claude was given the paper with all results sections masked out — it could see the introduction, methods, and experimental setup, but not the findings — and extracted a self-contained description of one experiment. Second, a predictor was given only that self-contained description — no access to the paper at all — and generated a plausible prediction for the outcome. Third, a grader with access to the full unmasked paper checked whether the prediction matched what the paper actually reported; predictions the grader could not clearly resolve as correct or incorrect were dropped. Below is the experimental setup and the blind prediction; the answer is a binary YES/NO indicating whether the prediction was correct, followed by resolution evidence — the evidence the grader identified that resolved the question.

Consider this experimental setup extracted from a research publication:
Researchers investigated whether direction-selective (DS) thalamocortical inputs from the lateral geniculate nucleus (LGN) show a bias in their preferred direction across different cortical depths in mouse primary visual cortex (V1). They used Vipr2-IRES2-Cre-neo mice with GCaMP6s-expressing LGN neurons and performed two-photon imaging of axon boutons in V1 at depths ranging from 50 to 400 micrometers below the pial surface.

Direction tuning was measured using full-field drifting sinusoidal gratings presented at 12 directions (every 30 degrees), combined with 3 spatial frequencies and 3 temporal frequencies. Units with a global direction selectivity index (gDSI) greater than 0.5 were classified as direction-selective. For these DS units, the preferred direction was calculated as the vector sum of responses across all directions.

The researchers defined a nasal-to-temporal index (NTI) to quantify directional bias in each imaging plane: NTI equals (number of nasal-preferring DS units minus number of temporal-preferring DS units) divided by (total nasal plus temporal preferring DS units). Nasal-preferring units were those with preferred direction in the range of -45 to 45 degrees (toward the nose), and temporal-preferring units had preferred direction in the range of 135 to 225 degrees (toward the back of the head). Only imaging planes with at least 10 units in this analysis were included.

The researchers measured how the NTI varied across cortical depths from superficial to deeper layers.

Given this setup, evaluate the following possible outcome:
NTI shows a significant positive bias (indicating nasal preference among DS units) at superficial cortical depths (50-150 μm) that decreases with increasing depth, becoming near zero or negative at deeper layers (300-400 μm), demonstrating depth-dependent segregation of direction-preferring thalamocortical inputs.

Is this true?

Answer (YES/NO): YES